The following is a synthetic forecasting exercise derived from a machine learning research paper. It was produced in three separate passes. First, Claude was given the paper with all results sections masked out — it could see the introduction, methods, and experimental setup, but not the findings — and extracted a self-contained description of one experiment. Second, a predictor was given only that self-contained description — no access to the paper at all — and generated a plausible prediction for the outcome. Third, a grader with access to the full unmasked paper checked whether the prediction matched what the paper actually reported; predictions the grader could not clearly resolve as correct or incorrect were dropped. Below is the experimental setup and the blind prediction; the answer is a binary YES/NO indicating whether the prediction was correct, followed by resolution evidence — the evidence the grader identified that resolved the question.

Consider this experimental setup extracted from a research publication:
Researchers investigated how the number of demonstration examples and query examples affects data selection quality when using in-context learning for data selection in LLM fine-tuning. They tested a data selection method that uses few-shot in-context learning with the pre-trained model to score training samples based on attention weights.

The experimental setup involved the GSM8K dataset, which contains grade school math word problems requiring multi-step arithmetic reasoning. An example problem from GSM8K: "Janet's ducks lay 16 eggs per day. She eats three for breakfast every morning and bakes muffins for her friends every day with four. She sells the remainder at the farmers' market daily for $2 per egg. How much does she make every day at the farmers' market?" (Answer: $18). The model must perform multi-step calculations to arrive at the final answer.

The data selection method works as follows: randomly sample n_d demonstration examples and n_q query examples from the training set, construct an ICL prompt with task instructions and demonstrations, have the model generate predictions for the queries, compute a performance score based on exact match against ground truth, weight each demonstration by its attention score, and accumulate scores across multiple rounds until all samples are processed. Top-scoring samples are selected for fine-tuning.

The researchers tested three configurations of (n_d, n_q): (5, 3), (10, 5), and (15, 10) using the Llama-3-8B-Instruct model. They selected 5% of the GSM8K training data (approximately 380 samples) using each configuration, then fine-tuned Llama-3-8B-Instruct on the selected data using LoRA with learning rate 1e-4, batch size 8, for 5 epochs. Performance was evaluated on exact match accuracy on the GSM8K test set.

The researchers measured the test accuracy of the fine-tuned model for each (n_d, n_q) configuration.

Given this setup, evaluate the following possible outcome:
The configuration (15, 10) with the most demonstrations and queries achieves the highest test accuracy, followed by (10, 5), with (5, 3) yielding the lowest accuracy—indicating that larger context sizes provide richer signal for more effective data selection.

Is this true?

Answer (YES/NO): NO